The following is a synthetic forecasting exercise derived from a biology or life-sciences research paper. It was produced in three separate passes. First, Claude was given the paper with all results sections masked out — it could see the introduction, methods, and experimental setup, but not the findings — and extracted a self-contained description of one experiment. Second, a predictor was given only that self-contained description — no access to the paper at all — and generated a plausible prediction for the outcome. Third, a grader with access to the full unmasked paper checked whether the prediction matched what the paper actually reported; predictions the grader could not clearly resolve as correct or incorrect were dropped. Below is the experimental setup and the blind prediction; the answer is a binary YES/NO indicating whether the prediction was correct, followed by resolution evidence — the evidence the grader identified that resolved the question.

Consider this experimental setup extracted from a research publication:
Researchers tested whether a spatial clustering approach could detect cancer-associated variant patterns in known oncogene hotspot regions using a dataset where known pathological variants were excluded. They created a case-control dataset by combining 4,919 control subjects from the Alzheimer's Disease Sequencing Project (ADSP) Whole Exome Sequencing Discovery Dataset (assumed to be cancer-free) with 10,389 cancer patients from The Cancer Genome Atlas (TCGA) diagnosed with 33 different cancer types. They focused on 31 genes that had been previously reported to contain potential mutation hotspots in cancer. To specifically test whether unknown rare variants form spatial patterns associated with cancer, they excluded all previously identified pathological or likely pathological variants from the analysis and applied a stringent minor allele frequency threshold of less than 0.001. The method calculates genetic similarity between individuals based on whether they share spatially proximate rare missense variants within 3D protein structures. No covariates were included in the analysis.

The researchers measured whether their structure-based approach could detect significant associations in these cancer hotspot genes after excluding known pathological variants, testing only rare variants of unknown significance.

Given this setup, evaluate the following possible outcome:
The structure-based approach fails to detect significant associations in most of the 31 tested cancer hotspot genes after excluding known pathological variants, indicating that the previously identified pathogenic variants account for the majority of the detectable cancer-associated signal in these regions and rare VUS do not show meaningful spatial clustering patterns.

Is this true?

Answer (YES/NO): NO